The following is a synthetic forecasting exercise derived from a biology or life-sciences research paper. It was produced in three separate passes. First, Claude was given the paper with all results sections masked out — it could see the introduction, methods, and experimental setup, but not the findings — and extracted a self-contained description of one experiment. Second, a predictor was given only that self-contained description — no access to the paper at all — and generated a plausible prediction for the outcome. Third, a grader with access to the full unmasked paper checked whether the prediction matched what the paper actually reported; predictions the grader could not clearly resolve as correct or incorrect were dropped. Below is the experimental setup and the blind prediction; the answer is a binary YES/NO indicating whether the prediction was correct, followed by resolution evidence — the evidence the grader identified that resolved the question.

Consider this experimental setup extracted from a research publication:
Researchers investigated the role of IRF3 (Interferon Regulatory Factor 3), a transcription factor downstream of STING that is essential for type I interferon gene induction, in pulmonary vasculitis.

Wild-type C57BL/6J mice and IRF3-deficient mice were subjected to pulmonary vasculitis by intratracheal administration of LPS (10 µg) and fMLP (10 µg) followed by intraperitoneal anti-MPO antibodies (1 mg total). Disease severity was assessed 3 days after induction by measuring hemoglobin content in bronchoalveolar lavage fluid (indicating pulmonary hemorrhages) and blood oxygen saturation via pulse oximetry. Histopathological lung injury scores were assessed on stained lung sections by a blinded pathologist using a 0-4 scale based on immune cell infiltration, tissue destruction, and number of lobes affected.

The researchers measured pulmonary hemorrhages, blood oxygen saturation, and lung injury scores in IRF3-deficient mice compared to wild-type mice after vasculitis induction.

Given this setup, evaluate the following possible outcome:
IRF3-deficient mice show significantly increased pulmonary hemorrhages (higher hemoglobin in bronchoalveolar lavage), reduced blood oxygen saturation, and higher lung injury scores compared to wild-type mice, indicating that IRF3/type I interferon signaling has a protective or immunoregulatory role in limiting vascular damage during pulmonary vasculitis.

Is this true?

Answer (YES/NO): NO